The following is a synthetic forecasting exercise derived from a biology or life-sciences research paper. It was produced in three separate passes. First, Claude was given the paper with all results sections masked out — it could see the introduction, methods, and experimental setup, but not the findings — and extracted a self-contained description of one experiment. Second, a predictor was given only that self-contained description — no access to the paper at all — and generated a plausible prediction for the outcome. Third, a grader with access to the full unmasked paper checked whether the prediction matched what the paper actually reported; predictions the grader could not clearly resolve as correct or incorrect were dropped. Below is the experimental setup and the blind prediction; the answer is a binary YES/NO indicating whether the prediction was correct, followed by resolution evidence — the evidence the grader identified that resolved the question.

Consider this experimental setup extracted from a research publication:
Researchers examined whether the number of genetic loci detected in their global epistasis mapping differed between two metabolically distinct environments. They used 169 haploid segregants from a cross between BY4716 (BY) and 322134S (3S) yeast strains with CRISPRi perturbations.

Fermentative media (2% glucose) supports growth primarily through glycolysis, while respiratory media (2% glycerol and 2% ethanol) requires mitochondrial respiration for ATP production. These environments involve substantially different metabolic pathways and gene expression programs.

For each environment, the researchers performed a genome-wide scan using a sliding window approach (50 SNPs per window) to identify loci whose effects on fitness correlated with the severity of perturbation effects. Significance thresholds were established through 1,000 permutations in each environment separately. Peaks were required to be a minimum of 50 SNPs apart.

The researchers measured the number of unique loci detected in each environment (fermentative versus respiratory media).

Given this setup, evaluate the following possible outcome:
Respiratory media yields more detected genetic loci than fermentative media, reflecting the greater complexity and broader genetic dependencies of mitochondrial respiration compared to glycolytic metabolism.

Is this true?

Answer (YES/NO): NO